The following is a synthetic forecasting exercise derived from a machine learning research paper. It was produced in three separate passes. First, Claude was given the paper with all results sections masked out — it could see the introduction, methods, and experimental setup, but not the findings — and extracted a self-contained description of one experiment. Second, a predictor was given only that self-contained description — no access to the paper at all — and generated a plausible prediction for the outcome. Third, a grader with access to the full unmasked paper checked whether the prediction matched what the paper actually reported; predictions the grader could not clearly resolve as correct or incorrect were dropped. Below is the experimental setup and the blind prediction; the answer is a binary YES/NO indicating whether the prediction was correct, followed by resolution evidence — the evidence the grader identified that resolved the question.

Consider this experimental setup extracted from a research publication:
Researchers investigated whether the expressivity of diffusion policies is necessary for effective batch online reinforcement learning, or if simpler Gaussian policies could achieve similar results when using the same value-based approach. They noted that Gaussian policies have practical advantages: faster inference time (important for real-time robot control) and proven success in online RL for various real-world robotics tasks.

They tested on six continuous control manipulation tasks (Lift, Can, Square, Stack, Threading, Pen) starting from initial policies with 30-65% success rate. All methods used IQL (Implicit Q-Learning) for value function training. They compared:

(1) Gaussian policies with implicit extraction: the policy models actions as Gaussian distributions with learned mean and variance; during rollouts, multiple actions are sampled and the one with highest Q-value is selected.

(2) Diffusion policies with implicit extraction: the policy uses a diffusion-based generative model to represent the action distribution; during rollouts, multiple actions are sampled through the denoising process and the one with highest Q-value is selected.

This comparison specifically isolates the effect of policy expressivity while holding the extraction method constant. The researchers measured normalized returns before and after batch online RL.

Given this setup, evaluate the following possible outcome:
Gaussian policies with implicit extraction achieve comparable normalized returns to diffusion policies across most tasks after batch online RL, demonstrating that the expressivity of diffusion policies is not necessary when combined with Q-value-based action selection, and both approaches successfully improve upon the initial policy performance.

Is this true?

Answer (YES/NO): NO